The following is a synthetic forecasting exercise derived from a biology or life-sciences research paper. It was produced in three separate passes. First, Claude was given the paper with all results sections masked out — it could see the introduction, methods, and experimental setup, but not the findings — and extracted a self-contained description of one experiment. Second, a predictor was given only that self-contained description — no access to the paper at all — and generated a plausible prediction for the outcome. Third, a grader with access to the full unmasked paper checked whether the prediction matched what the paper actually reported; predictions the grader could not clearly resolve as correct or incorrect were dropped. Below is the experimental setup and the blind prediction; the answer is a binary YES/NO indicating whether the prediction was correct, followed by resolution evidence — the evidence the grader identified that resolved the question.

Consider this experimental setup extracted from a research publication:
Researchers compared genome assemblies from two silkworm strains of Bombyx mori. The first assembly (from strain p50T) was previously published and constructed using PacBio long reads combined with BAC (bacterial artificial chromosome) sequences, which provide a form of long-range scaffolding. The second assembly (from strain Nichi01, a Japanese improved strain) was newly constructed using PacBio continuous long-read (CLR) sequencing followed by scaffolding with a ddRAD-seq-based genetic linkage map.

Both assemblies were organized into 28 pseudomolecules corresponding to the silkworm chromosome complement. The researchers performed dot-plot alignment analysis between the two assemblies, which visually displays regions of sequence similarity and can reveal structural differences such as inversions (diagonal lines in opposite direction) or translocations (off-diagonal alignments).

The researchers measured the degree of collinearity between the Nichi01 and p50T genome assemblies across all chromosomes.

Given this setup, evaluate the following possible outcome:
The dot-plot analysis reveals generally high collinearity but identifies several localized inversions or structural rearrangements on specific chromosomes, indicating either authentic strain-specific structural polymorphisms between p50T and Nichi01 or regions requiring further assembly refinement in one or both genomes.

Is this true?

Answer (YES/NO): YES